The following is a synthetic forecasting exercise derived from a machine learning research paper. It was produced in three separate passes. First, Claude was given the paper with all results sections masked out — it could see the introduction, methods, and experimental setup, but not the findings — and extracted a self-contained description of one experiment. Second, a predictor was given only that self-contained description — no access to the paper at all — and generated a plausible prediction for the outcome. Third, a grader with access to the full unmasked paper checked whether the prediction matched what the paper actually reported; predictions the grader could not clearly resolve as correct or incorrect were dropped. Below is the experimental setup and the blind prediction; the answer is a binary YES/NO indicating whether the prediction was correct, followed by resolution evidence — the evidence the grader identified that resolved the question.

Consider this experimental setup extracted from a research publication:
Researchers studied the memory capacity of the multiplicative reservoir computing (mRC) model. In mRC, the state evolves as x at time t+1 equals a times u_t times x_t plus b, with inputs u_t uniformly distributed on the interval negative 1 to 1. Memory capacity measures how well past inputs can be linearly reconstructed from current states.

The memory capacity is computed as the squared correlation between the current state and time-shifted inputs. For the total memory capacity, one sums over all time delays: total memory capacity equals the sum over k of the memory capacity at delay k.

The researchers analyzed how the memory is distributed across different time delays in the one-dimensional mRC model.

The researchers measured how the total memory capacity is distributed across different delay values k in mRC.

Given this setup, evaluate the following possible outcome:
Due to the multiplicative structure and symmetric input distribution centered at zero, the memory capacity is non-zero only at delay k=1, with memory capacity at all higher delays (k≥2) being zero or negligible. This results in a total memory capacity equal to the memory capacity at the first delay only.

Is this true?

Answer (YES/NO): NO